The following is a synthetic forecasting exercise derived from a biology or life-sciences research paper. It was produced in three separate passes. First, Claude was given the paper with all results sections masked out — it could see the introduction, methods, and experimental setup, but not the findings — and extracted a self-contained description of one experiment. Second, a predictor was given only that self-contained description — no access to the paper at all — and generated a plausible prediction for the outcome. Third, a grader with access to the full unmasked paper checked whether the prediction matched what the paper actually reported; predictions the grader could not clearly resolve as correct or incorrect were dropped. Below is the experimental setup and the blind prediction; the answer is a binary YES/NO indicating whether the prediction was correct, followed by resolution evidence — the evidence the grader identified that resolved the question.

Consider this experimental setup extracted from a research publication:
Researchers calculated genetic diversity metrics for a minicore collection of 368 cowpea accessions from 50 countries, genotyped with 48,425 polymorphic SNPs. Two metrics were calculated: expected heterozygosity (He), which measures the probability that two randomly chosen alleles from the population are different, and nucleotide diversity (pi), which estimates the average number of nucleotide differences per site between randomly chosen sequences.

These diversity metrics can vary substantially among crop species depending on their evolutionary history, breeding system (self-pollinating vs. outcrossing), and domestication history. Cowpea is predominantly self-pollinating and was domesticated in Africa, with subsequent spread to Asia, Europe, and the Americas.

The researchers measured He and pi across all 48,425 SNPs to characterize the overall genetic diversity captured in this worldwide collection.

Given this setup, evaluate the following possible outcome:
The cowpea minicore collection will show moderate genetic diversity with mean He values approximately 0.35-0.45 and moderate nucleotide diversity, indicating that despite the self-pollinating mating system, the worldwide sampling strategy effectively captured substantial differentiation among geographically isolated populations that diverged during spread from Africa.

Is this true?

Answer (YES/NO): NO